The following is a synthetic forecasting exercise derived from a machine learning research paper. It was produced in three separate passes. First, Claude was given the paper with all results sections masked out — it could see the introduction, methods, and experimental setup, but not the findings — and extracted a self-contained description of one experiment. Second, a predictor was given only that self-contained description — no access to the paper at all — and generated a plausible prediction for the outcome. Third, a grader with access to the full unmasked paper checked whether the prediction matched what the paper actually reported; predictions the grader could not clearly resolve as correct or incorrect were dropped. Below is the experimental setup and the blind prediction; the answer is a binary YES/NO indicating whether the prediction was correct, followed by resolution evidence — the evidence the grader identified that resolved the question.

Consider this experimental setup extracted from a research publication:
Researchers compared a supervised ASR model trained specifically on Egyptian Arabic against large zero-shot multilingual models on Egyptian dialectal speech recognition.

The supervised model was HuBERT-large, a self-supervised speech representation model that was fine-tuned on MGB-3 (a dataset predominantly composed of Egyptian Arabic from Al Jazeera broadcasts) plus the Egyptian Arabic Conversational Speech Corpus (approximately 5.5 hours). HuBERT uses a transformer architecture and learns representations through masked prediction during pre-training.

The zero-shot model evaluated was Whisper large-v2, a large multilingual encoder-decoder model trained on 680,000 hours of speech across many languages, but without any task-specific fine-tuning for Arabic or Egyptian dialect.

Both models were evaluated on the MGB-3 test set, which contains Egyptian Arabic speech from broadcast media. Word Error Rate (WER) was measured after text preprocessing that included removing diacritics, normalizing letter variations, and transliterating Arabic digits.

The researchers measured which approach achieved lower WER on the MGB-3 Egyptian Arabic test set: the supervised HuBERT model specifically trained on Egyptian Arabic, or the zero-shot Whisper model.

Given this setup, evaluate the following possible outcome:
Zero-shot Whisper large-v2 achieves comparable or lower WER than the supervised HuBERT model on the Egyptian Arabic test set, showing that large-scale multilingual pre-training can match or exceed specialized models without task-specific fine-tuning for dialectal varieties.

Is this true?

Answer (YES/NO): NO